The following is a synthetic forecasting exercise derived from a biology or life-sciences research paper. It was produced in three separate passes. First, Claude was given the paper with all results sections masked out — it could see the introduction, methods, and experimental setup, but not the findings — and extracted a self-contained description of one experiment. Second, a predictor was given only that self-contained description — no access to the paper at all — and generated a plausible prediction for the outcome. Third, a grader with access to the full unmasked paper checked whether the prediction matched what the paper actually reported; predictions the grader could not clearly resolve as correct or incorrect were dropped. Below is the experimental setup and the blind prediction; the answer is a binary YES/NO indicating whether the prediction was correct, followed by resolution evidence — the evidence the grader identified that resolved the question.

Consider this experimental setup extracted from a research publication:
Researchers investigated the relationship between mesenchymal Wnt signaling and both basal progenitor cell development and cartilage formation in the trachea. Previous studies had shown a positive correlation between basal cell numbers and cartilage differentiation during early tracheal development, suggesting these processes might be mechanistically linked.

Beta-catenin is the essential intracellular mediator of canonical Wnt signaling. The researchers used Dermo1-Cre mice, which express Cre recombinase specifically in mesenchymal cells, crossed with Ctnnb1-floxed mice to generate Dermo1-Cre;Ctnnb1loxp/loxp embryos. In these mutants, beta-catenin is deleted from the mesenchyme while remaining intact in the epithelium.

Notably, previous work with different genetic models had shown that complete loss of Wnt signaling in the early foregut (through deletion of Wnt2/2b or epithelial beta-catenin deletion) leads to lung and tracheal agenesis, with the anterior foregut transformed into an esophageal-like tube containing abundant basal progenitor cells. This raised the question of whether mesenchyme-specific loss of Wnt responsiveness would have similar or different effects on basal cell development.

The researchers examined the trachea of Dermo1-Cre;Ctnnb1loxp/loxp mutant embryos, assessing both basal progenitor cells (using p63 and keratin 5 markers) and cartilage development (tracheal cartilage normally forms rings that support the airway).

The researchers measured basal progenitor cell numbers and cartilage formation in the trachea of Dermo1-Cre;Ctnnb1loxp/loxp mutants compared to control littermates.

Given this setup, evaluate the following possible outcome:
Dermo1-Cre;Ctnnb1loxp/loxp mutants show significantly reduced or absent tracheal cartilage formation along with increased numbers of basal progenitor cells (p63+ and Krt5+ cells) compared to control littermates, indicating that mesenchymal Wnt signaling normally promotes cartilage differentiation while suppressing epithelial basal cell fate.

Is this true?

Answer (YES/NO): NO